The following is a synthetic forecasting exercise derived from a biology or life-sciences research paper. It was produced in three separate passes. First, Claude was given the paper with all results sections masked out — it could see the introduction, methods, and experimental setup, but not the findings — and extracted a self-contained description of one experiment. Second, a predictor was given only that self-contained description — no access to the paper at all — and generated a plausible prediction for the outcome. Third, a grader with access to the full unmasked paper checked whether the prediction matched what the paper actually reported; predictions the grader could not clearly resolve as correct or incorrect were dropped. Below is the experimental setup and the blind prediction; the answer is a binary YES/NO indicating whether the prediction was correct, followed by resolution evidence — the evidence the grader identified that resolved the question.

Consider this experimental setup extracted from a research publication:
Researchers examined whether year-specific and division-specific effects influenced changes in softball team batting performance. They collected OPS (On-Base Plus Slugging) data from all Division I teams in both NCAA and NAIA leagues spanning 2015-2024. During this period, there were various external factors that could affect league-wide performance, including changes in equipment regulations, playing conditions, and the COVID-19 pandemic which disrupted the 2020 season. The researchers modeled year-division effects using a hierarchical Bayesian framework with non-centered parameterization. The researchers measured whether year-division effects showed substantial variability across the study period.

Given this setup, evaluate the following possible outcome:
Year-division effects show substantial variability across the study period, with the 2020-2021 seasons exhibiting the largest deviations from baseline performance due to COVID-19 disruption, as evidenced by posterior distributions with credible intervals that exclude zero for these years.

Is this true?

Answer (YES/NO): NO